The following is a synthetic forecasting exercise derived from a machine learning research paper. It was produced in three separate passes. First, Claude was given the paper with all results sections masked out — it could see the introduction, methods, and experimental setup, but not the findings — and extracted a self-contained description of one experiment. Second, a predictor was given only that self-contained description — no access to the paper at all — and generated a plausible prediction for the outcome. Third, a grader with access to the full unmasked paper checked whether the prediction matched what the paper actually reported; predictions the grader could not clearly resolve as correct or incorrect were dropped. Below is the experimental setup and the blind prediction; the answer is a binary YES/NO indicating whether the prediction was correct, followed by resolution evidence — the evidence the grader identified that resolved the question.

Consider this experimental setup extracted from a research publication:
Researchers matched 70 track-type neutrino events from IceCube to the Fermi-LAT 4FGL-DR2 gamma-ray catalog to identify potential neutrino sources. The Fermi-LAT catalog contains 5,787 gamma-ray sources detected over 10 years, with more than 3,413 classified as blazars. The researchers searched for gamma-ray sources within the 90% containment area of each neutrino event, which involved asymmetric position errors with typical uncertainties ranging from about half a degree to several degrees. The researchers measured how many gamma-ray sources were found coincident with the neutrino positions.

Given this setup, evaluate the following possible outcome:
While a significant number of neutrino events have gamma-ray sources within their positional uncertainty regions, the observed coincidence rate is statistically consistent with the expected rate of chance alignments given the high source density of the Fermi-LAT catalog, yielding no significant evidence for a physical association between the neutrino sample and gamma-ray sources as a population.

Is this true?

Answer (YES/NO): NO